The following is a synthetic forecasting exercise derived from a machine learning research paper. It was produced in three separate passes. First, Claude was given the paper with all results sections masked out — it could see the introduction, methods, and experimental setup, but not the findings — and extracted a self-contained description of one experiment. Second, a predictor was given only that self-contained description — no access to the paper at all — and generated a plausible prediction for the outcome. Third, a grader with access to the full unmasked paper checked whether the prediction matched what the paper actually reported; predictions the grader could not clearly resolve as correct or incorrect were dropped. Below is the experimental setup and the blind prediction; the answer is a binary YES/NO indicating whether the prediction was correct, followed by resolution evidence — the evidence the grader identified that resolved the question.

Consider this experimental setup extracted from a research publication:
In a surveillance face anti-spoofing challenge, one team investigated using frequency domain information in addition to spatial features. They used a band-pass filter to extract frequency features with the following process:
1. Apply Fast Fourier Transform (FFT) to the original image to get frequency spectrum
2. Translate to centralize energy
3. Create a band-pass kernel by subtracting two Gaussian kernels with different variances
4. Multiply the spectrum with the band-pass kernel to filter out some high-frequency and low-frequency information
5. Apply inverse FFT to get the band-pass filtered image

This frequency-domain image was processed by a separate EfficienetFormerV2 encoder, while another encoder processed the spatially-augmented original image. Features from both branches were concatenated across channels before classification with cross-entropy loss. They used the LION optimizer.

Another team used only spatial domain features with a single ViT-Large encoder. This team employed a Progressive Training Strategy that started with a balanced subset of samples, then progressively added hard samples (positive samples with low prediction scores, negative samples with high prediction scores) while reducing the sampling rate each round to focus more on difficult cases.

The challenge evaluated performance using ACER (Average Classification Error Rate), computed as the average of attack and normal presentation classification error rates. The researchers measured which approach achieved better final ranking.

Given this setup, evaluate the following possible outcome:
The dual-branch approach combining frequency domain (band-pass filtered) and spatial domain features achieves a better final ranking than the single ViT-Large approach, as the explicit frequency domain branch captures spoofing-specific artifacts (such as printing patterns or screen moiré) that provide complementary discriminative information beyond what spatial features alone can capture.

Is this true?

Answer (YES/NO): NO